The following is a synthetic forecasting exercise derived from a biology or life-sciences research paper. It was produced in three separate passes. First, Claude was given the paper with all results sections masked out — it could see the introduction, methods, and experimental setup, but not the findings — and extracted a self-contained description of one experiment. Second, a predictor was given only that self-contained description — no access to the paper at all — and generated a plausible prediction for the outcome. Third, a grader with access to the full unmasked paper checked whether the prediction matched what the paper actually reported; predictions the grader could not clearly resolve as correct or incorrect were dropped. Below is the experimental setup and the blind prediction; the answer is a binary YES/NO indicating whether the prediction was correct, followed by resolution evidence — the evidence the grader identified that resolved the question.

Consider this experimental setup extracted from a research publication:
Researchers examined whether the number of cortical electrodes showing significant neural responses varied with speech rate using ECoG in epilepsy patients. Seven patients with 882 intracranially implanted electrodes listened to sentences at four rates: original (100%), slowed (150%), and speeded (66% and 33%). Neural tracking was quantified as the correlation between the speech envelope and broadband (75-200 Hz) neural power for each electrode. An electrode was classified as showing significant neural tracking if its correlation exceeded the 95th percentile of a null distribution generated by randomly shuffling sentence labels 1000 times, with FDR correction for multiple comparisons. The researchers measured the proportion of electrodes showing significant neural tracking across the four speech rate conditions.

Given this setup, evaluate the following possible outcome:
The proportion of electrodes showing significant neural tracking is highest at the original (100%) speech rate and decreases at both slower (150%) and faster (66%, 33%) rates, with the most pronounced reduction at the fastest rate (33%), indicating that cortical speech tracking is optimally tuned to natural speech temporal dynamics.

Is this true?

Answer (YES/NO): NO